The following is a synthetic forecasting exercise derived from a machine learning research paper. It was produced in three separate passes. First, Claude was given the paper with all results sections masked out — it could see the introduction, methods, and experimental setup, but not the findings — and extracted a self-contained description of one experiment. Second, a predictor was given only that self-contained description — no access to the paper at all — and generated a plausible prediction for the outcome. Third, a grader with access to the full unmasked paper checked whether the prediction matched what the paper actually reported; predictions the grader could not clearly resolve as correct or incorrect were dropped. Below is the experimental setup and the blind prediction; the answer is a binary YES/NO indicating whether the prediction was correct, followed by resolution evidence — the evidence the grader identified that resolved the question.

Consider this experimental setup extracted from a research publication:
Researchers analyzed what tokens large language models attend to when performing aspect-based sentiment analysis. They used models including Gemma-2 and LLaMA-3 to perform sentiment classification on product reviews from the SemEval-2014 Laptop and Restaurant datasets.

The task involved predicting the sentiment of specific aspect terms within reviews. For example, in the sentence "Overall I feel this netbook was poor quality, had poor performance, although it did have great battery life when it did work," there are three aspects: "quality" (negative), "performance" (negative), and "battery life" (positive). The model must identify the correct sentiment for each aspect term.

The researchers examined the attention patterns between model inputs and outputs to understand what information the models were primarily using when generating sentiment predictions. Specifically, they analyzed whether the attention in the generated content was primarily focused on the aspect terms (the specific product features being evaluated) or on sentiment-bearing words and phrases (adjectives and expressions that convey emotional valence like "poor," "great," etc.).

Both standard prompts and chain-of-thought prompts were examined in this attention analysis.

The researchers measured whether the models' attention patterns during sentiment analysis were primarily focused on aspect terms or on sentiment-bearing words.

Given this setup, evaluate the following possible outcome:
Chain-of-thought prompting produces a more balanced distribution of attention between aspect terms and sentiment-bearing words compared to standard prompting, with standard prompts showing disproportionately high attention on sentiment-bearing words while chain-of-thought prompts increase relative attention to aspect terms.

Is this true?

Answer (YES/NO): NO